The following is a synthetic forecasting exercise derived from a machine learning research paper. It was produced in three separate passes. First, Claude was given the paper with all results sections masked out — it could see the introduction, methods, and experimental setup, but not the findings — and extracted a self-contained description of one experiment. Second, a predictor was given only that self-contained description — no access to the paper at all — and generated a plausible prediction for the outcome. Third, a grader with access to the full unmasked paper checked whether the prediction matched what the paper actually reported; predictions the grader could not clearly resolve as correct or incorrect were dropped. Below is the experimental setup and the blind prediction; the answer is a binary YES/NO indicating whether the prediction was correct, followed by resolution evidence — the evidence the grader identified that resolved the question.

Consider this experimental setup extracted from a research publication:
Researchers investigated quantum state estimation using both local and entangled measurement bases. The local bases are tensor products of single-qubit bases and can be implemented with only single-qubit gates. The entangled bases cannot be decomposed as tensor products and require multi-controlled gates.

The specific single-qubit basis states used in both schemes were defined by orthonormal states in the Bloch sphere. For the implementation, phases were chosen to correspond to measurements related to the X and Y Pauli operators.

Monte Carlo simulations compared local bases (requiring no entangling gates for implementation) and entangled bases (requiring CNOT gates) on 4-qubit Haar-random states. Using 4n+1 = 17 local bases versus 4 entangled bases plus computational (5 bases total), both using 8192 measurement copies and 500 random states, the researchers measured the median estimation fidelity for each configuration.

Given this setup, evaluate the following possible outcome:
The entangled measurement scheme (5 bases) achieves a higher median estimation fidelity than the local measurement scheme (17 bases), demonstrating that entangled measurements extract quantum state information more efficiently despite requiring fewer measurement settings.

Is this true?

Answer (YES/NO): NO